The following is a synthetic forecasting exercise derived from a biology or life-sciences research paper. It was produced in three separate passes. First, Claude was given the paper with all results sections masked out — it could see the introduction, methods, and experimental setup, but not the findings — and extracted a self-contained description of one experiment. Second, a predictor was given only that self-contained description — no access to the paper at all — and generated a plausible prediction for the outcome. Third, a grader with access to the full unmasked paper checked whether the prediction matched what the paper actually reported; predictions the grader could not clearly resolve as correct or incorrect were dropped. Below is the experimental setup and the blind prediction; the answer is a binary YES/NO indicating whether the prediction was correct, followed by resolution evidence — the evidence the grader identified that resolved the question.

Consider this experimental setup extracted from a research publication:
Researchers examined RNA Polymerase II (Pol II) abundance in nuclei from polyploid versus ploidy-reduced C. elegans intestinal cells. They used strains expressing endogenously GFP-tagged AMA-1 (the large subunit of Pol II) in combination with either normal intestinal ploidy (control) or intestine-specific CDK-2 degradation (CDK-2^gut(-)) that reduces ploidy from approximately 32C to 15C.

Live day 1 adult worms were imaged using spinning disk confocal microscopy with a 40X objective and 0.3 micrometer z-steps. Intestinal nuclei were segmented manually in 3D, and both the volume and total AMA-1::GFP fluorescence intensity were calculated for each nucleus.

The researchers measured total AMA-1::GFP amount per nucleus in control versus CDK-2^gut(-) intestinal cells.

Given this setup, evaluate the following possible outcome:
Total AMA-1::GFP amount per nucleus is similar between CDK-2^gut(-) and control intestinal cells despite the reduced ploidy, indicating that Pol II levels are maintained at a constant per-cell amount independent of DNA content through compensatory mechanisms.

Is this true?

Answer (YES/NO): YES